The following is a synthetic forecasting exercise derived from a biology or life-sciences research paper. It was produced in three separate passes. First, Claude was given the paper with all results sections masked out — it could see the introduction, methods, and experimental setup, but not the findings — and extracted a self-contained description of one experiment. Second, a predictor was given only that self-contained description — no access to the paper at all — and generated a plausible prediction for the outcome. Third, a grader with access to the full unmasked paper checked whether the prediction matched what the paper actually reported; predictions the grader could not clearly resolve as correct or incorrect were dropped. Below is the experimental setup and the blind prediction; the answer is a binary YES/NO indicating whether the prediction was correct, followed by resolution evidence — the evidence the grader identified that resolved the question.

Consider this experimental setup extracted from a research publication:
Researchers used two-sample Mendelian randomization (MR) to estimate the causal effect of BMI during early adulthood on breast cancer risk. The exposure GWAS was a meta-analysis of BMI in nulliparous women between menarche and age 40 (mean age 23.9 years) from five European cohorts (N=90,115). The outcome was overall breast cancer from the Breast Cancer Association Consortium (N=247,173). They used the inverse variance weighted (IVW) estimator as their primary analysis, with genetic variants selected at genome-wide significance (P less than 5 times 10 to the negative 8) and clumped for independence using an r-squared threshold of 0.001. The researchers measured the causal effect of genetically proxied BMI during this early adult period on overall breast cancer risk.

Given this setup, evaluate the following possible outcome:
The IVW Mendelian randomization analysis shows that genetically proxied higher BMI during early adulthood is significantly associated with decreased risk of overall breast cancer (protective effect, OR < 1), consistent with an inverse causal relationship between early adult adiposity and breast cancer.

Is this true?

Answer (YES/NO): YES